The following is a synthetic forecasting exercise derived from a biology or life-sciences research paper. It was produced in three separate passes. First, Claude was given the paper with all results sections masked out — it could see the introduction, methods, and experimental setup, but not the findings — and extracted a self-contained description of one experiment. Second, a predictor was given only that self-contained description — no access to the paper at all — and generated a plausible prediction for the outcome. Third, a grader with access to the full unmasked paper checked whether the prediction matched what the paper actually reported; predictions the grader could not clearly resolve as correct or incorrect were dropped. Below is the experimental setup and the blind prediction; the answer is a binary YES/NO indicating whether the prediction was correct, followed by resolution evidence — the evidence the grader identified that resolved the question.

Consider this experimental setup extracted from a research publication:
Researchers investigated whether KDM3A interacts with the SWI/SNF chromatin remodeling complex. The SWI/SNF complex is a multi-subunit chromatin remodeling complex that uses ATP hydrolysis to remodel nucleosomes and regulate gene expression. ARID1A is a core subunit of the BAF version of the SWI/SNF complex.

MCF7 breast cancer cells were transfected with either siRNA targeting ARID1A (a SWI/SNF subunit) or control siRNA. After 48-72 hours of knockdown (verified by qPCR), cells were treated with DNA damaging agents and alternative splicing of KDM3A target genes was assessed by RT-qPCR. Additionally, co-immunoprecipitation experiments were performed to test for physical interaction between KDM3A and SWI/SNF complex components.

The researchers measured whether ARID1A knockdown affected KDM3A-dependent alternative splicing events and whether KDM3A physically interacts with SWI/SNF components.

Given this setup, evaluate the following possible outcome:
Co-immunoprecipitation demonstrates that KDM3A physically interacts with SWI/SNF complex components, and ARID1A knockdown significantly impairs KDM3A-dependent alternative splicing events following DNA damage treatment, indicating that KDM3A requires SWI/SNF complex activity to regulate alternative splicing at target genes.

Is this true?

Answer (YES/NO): NO